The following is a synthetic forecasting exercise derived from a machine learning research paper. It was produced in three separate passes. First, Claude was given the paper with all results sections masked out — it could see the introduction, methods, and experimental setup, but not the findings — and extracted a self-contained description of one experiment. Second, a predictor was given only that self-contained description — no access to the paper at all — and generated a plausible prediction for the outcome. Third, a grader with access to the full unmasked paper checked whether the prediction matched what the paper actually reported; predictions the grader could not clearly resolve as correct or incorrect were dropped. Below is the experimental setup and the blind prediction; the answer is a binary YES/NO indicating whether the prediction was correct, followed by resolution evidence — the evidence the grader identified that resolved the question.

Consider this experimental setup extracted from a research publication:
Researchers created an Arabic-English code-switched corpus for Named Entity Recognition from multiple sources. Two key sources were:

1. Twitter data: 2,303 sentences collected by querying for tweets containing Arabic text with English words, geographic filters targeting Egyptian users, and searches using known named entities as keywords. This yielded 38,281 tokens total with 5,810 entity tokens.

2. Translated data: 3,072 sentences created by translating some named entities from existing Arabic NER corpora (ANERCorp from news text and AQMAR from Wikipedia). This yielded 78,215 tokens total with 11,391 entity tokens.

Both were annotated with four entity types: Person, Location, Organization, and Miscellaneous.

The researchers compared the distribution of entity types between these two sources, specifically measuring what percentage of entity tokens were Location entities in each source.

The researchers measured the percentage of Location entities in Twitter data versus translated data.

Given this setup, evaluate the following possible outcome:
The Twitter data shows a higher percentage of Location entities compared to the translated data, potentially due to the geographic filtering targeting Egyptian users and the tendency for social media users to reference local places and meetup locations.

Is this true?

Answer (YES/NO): NO